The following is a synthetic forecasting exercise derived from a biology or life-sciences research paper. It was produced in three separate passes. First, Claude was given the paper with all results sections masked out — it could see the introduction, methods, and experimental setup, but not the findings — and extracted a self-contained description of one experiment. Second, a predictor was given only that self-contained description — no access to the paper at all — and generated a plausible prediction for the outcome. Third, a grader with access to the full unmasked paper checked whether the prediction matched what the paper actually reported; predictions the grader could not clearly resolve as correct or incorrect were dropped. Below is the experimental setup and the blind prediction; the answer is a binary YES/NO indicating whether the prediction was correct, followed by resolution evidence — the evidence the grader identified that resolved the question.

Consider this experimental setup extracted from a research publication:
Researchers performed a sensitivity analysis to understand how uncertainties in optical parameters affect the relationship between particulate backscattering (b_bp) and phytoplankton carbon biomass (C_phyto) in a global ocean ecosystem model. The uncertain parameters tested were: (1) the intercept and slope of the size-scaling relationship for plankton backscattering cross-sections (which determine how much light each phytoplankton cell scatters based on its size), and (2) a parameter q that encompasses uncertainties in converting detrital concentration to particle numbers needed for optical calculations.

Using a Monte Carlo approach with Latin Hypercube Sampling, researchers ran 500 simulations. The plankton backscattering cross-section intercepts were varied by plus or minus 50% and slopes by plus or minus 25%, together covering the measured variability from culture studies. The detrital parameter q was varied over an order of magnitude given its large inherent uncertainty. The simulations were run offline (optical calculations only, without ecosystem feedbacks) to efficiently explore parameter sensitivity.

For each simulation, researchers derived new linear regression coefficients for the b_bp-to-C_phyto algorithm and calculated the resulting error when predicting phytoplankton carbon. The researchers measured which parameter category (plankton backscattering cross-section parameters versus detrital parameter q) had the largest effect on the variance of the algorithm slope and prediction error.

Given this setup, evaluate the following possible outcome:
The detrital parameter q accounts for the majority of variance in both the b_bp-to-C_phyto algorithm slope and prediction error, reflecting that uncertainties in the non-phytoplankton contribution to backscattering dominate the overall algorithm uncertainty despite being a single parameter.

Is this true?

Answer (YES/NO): NO